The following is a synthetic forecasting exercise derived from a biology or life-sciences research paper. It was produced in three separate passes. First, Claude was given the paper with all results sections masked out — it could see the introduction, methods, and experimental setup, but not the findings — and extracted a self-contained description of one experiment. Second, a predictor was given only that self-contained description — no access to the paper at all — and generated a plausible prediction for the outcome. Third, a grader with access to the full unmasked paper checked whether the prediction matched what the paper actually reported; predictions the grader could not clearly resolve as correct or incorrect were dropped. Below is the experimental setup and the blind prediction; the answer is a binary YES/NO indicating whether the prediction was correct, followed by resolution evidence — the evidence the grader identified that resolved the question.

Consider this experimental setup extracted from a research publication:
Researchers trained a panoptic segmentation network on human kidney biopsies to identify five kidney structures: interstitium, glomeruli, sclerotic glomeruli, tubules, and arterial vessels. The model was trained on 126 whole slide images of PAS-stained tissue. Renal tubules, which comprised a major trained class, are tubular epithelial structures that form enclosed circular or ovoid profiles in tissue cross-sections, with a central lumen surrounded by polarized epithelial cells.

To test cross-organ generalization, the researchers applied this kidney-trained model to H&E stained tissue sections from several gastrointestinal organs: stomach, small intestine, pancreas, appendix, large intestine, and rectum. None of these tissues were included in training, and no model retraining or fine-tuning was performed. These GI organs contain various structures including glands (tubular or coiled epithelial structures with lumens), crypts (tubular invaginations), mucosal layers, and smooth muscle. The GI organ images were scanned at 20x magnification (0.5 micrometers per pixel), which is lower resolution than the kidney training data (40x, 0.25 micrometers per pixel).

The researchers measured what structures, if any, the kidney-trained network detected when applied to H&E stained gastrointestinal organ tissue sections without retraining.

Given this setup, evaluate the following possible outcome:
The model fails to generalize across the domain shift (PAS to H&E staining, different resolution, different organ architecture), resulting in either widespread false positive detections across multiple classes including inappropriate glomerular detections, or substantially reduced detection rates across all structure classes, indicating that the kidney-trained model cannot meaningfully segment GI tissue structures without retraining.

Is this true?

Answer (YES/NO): NO